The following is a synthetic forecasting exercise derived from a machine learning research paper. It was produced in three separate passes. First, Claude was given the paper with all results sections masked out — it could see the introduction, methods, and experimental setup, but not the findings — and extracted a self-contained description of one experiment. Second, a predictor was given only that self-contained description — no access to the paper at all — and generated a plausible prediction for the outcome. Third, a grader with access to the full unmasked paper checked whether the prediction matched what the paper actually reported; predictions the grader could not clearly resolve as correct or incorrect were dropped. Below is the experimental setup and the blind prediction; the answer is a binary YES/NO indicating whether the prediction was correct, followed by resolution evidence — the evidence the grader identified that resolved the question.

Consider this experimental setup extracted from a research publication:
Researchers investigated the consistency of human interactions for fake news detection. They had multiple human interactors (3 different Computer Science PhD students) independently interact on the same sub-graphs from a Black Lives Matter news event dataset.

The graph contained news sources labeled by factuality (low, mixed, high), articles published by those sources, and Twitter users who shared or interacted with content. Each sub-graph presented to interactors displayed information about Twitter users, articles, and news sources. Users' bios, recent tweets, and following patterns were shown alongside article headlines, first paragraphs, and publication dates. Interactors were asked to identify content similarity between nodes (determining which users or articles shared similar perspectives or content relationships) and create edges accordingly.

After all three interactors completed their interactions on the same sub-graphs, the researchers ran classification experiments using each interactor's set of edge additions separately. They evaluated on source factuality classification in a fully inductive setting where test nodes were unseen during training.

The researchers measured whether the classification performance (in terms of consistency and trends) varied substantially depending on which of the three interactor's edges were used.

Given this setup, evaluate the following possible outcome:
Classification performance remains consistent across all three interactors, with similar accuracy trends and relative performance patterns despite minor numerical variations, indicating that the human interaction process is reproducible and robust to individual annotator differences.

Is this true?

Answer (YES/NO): YES